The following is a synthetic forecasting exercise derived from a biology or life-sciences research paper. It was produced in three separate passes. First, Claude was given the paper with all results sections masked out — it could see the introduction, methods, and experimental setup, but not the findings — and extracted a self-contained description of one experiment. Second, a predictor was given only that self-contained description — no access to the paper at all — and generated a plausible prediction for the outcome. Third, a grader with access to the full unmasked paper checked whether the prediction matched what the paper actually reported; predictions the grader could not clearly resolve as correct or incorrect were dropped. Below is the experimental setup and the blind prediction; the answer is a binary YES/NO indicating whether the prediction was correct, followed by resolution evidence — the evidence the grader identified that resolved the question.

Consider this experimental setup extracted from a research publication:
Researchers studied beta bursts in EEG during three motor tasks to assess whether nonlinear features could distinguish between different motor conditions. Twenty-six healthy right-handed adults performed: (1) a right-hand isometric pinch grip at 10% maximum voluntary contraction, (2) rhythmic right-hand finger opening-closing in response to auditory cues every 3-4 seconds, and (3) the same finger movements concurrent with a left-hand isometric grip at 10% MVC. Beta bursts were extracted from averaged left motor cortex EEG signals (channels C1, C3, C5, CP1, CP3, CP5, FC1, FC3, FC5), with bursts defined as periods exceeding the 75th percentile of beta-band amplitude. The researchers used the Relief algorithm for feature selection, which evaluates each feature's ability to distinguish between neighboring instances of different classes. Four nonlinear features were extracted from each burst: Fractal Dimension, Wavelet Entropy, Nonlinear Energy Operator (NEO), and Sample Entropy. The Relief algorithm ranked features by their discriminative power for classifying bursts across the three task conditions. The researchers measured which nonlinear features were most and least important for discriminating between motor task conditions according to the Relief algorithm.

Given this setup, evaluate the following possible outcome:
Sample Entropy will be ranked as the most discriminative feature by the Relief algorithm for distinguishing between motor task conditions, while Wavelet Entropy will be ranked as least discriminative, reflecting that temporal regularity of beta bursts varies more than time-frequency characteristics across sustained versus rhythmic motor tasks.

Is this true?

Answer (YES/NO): NO